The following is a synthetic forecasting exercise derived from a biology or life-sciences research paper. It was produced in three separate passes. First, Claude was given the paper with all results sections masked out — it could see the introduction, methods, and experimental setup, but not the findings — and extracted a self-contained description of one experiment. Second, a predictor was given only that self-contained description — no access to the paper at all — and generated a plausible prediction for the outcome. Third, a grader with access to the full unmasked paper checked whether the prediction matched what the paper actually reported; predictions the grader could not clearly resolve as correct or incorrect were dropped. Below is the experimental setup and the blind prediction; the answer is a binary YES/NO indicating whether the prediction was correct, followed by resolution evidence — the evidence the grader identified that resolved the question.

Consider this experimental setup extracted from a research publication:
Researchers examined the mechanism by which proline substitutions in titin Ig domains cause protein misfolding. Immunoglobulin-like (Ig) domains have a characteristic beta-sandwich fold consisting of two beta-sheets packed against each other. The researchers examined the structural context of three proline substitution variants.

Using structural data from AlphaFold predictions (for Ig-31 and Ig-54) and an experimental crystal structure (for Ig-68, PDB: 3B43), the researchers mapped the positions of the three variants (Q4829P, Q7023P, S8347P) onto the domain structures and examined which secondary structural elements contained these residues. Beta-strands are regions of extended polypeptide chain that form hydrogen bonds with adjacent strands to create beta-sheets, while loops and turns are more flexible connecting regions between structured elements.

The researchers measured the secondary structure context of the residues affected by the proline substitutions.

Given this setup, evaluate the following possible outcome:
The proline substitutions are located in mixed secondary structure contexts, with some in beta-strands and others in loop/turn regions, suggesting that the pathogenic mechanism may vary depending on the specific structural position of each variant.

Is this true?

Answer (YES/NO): NO